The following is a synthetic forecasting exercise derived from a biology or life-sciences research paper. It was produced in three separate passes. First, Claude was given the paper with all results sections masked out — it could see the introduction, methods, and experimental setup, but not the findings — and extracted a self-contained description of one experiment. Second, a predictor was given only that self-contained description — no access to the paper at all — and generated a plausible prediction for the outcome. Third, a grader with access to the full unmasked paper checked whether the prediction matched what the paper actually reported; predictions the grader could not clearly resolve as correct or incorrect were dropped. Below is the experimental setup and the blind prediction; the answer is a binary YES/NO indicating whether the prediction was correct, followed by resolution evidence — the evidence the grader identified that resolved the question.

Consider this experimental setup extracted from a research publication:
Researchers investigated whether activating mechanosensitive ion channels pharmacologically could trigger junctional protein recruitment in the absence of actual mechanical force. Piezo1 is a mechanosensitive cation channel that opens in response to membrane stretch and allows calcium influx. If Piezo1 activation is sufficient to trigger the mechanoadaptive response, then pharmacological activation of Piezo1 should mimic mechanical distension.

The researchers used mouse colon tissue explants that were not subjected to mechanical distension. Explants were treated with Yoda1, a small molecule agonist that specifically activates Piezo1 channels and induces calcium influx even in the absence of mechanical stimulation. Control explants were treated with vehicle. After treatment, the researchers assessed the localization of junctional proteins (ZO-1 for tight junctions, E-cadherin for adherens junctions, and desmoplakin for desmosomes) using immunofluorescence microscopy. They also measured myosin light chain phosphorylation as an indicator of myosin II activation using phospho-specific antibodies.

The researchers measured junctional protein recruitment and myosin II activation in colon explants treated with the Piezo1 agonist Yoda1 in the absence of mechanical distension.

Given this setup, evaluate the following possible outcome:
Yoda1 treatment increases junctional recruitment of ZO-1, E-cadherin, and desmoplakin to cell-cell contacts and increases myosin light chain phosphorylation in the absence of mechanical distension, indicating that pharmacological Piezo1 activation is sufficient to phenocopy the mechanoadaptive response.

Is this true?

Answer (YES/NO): NO